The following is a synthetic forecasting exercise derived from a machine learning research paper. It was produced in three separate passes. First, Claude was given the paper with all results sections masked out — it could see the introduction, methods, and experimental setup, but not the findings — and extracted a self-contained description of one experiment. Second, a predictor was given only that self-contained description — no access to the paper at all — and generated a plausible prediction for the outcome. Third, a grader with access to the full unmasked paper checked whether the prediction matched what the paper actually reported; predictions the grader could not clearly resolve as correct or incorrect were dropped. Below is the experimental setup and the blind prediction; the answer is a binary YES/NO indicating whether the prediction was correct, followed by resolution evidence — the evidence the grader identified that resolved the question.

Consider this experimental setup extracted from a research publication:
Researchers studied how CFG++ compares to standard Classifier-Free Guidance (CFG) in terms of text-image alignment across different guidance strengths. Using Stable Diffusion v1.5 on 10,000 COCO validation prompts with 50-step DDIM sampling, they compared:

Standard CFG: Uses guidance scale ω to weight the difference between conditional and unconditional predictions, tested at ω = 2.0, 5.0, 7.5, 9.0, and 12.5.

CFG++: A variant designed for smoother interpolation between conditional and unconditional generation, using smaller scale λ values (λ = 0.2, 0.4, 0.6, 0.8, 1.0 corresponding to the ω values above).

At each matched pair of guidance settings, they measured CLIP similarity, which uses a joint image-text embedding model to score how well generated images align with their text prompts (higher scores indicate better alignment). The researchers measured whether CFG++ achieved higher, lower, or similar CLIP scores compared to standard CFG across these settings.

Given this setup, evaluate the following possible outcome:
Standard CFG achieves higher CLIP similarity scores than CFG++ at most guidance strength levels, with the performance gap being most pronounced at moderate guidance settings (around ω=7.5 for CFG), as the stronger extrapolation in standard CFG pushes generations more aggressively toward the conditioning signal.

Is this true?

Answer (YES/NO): NO